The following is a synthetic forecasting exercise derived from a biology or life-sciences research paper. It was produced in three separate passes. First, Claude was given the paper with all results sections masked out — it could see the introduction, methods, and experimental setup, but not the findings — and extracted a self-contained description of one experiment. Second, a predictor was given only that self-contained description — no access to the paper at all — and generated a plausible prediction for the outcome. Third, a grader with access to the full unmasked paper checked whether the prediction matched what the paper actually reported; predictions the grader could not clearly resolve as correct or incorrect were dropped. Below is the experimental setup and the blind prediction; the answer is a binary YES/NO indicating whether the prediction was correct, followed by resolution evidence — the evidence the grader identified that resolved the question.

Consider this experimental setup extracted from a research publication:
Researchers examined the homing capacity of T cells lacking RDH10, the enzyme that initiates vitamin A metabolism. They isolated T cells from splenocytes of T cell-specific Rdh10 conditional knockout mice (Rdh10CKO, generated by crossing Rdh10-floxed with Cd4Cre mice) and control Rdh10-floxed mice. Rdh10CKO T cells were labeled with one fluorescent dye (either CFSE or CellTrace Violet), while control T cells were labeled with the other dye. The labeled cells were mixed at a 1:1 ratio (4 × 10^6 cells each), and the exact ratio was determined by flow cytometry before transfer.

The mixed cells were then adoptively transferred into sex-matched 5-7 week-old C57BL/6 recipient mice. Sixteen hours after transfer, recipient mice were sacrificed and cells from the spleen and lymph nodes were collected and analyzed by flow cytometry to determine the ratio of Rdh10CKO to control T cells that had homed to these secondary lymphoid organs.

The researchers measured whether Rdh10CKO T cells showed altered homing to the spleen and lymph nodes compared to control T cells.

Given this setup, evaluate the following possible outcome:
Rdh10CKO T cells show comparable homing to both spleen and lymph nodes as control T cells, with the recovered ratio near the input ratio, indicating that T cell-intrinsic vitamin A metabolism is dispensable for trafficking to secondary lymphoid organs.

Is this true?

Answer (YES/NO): NO